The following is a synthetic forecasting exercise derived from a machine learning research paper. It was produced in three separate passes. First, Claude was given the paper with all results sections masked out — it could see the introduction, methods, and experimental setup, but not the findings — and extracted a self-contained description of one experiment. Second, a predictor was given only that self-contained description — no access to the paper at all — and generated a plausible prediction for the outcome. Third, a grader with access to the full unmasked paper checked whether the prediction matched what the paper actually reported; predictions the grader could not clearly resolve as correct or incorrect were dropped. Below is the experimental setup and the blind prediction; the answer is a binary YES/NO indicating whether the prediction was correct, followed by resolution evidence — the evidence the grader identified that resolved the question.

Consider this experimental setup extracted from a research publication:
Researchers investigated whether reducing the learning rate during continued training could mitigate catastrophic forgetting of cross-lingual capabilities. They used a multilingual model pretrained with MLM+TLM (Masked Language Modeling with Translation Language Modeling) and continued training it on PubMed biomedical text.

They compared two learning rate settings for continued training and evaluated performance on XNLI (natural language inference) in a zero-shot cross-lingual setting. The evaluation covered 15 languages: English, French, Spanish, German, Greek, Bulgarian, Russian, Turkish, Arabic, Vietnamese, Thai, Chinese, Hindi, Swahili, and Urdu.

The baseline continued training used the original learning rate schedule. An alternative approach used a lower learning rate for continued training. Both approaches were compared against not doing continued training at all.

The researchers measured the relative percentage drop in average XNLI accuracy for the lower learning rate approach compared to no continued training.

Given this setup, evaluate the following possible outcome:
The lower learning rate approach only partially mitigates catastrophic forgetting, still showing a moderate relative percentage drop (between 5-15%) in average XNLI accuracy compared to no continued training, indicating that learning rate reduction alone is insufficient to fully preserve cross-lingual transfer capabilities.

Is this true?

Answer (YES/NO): YES